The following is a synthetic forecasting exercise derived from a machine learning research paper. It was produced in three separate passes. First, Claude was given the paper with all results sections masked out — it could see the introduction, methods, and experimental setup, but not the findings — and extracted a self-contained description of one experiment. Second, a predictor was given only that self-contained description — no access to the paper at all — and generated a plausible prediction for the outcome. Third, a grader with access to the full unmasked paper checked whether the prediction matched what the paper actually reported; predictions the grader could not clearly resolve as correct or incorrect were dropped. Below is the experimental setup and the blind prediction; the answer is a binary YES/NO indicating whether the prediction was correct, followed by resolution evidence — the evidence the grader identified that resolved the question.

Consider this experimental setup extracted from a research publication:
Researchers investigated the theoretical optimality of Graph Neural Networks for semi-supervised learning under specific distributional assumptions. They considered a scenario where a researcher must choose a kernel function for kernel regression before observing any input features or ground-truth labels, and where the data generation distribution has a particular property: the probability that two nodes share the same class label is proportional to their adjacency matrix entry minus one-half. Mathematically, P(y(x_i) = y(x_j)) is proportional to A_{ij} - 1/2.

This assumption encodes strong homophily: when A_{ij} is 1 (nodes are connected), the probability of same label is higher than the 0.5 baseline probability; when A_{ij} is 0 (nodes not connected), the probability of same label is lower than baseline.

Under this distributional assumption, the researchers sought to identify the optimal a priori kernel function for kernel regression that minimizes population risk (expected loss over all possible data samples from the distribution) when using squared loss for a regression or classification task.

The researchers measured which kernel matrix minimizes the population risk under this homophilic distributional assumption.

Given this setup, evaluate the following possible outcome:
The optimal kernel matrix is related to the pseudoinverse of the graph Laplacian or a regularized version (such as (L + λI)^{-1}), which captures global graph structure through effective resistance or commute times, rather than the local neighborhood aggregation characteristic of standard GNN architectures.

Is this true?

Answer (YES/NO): NO